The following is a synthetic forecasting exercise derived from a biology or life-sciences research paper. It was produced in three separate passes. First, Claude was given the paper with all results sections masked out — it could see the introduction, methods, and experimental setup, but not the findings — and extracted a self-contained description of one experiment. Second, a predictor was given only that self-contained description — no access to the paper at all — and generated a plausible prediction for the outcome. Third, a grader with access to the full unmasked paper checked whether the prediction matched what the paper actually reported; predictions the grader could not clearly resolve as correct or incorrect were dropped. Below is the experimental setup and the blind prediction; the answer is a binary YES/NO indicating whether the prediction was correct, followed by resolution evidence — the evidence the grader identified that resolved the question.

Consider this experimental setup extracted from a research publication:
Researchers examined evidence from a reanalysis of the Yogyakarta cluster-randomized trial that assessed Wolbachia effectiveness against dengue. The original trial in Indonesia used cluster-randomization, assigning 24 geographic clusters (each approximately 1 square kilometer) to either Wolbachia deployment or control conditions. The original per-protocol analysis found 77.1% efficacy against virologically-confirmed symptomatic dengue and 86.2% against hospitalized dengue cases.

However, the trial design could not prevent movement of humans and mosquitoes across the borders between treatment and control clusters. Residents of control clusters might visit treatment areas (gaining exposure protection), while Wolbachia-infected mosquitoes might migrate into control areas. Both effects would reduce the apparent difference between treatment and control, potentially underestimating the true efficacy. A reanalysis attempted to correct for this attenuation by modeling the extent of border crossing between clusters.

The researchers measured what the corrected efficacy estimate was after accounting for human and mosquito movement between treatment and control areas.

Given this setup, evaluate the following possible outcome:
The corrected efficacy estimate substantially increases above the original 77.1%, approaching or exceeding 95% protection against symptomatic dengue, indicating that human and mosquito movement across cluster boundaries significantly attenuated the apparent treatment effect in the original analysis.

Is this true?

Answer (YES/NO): NO